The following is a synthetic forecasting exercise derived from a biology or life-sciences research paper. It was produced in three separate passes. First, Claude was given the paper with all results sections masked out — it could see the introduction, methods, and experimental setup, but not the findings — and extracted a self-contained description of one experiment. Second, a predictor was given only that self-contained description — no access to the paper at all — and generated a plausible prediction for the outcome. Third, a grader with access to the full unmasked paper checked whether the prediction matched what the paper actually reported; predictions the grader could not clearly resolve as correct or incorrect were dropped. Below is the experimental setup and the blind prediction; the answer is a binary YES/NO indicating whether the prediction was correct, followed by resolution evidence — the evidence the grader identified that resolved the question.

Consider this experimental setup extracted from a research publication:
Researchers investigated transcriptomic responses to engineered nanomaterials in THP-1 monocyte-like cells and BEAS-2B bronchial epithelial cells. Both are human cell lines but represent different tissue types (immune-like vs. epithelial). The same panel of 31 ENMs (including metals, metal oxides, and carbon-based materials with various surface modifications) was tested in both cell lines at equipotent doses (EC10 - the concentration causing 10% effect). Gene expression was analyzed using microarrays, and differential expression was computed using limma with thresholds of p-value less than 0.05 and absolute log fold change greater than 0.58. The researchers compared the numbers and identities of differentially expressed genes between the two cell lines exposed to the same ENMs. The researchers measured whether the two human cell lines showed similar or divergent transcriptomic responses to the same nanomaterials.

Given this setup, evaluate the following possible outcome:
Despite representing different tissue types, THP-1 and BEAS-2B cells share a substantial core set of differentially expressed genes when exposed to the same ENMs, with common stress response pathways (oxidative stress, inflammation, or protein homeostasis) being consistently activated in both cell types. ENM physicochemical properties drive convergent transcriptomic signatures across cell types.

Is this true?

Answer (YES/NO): NO